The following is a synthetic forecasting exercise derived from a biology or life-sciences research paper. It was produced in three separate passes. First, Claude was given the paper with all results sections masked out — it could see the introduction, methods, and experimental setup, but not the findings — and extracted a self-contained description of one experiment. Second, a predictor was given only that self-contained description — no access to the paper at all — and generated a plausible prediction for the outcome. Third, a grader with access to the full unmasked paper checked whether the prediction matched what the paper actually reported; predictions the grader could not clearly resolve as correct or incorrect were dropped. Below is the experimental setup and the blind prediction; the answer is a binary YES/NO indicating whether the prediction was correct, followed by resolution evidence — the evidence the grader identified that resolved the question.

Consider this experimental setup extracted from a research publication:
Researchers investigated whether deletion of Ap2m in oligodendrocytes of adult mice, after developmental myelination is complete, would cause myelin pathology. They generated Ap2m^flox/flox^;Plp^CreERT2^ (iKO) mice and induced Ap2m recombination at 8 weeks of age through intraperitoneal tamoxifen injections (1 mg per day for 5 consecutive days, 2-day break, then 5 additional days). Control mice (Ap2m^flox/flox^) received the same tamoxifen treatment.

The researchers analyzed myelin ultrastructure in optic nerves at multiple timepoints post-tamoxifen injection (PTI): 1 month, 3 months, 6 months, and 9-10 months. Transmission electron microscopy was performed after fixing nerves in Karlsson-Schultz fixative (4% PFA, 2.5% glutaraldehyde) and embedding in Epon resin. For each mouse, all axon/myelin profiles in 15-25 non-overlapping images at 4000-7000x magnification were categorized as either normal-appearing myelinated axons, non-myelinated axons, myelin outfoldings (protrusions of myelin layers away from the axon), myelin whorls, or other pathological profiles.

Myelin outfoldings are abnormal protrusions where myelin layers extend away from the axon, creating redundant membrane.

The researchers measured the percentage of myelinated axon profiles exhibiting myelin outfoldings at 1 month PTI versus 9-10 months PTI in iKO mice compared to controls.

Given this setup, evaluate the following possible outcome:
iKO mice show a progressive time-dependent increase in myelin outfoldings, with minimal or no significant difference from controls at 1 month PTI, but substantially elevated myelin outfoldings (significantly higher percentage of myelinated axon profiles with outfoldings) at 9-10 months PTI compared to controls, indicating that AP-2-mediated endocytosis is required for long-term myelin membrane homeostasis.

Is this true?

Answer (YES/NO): YES